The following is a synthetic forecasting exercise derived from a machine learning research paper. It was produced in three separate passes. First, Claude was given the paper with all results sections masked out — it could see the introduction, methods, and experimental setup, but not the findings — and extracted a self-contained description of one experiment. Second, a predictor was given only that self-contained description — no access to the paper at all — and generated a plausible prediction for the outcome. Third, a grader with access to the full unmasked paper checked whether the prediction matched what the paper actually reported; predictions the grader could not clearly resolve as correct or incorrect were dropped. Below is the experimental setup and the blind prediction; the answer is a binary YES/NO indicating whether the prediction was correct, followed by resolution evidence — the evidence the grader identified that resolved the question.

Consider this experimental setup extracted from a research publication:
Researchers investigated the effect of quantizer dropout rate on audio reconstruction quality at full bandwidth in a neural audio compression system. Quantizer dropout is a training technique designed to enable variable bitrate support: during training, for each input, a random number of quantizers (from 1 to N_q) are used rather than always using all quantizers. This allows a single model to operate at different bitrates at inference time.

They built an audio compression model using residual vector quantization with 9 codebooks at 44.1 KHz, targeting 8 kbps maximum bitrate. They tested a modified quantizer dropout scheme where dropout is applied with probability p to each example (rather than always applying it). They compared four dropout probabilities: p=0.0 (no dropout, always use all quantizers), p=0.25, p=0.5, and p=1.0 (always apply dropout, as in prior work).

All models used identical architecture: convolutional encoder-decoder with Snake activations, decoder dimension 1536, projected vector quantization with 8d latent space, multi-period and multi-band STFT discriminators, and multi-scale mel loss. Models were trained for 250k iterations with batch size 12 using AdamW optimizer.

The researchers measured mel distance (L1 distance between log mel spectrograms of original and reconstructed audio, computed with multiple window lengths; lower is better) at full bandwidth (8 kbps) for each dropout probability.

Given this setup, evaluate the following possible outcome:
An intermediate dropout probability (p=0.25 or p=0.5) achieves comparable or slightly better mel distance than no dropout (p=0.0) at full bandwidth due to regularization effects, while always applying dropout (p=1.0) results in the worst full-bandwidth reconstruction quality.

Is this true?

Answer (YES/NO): NO